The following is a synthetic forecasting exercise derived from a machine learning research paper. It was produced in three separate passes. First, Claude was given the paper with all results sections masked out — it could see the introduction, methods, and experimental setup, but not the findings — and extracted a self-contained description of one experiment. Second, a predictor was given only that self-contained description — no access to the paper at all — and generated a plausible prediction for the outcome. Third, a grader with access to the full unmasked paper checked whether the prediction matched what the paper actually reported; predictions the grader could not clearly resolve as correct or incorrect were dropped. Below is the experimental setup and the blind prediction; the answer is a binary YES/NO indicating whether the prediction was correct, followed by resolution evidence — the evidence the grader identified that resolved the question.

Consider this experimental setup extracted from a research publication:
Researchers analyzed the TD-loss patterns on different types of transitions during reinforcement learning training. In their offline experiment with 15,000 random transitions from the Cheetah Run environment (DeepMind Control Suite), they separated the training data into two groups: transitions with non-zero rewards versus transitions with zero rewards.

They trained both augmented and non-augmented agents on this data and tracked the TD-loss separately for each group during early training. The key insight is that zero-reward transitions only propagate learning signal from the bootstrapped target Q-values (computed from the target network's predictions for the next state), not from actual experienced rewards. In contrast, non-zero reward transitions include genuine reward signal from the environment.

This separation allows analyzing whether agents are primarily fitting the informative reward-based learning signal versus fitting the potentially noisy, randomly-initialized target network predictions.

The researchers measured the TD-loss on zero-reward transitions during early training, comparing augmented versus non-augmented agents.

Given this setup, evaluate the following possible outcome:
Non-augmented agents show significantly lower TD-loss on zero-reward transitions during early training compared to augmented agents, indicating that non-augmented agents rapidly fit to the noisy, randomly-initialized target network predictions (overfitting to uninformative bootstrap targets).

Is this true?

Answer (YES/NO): NO